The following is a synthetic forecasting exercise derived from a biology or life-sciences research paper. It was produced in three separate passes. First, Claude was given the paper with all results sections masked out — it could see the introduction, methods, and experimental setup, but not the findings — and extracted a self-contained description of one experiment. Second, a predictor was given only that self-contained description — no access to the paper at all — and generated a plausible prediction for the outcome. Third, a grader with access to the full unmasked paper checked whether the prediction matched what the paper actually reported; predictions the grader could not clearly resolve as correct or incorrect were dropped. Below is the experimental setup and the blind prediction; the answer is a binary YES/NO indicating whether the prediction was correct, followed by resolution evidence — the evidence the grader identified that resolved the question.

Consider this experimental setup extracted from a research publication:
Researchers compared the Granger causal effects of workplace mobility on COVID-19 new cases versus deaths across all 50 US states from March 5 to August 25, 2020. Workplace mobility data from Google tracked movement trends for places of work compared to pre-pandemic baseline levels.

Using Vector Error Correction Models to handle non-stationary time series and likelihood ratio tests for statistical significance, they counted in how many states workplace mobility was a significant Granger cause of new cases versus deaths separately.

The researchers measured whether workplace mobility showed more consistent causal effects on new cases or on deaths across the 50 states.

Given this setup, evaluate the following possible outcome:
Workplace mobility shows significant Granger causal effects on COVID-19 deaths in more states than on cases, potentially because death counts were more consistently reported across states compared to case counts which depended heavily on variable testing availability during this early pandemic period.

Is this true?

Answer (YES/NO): YES